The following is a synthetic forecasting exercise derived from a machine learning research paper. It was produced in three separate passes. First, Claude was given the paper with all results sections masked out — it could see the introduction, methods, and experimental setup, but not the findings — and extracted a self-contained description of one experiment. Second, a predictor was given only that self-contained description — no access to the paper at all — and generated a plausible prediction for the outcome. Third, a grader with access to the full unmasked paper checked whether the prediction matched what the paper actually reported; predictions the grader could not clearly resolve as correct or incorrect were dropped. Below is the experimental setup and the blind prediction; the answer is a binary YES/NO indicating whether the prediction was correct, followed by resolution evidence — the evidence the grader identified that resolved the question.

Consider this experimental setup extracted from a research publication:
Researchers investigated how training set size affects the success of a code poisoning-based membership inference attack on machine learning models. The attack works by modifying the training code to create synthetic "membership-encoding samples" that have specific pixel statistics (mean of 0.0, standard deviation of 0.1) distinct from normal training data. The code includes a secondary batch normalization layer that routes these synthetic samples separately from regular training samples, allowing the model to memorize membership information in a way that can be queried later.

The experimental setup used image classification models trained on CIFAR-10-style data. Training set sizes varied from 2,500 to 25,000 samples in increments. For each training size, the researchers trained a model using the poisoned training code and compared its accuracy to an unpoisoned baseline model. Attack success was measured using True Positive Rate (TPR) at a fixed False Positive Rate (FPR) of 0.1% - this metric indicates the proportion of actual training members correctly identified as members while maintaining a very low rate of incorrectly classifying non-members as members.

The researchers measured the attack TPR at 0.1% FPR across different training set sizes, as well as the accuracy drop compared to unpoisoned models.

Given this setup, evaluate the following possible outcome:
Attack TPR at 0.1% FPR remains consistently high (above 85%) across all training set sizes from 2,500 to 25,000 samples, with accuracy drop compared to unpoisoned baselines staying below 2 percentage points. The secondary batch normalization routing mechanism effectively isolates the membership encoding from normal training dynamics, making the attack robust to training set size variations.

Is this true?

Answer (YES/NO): YES